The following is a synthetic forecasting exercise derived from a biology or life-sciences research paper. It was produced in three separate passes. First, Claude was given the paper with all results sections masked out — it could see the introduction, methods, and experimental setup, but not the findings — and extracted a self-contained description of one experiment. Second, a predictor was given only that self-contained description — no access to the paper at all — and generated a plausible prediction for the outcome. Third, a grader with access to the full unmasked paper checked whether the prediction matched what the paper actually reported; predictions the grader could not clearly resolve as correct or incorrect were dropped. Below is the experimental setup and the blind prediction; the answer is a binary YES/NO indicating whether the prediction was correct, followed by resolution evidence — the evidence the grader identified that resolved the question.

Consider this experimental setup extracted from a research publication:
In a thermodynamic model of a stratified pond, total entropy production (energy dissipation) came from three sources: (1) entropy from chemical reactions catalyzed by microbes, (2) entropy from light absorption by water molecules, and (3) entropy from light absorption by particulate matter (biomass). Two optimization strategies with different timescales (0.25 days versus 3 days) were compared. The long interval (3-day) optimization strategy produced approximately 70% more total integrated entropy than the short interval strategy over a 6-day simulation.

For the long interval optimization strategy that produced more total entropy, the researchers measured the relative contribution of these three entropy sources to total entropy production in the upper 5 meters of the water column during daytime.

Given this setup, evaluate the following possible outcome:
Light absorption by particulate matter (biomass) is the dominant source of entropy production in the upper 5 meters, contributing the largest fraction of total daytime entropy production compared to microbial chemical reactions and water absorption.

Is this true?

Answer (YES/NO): YES